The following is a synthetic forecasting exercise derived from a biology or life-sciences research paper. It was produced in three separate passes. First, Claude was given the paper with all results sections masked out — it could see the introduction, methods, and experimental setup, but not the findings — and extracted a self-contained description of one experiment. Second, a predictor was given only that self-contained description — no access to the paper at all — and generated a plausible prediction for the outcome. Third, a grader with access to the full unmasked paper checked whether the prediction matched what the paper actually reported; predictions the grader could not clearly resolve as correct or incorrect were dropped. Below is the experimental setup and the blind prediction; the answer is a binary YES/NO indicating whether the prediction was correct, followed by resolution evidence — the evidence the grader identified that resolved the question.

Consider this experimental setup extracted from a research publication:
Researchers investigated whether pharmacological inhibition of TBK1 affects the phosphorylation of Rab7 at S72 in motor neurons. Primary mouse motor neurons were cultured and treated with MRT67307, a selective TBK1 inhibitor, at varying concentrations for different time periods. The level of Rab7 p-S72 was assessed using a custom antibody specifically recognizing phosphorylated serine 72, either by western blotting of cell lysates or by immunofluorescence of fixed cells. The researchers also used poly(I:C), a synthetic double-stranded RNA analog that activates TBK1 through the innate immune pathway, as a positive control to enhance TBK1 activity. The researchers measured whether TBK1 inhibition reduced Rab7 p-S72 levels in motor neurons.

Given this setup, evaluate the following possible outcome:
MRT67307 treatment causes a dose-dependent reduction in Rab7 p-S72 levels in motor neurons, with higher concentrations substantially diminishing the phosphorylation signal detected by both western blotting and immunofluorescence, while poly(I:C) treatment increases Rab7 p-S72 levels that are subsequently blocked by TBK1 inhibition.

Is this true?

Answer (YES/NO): NO